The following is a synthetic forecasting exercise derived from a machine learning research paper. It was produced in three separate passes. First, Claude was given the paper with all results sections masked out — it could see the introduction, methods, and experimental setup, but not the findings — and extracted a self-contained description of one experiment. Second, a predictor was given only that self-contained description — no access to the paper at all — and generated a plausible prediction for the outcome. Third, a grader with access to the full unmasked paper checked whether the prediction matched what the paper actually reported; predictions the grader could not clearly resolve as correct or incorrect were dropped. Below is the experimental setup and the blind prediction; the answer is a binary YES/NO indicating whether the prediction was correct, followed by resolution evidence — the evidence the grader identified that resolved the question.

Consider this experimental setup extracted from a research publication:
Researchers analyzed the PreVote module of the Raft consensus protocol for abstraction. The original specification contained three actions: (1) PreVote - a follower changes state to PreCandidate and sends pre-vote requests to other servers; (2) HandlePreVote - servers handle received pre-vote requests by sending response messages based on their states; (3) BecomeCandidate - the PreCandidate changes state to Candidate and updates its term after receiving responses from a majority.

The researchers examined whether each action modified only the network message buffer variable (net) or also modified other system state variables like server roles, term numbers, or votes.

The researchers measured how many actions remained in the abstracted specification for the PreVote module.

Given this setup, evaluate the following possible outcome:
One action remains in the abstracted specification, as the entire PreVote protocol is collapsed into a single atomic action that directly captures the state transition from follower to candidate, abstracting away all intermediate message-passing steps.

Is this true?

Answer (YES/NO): NO